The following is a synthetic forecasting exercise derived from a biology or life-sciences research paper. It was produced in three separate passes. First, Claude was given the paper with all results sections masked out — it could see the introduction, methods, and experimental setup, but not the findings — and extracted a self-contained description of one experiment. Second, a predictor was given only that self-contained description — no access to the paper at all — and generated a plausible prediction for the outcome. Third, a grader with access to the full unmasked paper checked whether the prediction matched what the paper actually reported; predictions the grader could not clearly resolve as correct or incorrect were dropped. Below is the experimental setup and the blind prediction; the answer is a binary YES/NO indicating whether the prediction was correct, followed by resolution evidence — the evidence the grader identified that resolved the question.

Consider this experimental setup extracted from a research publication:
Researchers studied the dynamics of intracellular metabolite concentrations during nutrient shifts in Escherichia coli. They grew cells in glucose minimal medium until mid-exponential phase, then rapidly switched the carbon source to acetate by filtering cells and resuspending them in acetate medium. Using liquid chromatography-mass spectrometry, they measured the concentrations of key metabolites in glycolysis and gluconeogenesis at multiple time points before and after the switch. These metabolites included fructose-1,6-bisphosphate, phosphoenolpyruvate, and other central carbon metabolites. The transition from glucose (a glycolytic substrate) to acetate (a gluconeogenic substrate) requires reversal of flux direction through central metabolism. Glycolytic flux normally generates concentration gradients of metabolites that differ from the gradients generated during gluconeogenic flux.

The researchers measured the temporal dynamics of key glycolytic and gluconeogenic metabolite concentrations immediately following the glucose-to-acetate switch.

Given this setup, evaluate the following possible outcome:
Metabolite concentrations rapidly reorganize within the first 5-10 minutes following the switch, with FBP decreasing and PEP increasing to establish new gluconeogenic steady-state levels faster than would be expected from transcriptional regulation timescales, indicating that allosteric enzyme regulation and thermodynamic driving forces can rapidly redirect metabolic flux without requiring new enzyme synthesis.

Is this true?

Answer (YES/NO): NO